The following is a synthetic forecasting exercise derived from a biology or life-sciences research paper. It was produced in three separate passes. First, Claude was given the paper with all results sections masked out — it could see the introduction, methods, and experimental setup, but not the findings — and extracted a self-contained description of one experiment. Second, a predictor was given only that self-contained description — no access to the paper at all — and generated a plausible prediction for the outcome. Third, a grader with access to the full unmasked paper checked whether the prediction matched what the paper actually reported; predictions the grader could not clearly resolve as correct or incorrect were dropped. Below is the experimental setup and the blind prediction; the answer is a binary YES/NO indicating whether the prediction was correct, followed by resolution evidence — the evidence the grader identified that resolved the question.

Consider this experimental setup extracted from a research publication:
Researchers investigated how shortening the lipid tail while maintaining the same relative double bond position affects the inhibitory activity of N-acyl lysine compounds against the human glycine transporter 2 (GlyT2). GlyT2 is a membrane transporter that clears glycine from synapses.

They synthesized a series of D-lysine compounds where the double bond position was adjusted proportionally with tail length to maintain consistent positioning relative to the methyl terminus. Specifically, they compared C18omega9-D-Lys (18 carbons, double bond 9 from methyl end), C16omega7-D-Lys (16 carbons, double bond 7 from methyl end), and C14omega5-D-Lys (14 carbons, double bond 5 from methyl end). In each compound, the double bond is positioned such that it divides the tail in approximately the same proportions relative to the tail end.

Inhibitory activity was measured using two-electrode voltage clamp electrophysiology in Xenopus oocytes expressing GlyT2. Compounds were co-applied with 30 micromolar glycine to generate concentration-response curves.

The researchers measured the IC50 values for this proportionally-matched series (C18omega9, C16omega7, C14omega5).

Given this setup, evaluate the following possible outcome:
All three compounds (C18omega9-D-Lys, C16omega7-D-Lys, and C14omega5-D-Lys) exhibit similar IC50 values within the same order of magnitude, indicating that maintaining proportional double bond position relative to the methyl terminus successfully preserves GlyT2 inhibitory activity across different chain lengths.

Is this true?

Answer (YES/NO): NO